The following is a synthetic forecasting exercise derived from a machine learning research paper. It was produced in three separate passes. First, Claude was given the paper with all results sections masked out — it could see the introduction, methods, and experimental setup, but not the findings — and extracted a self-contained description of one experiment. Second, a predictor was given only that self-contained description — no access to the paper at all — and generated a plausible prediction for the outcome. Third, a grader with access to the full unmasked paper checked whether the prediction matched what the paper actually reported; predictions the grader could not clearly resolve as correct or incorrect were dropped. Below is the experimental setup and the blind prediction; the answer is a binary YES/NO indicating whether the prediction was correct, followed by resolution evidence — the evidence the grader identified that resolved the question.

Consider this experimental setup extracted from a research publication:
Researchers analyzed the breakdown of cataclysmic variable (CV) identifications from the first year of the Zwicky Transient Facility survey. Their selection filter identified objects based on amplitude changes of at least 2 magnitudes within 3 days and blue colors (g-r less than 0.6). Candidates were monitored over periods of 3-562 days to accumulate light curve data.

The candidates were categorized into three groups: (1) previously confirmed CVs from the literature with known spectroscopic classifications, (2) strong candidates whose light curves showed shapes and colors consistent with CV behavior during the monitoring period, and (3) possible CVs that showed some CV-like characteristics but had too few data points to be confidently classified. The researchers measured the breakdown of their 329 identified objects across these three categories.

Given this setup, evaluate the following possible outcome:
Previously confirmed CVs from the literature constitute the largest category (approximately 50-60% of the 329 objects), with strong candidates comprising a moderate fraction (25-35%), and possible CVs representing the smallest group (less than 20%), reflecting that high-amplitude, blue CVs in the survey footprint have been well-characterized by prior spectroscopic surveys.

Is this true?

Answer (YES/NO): NO